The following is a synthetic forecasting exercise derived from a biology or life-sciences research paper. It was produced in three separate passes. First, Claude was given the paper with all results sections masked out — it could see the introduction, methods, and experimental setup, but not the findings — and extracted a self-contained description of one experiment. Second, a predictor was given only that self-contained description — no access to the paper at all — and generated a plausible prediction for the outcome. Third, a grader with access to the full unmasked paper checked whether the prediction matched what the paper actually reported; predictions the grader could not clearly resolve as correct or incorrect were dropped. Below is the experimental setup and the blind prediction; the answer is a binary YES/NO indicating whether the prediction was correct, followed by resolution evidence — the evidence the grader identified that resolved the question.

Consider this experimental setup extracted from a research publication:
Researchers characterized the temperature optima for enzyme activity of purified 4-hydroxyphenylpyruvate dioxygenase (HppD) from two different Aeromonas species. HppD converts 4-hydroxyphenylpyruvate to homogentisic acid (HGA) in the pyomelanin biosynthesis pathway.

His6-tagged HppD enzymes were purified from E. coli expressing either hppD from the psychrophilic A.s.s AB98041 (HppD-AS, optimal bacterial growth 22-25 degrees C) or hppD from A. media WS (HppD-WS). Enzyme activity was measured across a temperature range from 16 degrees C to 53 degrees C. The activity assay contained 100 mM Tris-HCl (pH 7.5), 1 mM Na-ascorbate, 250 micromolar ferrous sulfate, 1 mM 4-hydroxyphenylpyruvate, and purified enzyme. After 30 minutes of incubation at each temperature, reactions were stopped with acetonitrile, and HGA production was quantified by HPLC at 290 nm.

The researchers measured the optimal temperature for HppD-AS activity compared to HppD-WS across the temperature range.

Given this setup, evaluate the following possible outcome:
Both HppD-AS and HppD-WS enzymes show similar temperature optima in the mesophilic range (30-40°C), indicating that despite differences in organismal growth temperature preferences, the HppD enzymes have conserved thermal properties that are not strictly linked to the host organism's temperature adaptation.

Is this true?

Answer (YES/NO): NO